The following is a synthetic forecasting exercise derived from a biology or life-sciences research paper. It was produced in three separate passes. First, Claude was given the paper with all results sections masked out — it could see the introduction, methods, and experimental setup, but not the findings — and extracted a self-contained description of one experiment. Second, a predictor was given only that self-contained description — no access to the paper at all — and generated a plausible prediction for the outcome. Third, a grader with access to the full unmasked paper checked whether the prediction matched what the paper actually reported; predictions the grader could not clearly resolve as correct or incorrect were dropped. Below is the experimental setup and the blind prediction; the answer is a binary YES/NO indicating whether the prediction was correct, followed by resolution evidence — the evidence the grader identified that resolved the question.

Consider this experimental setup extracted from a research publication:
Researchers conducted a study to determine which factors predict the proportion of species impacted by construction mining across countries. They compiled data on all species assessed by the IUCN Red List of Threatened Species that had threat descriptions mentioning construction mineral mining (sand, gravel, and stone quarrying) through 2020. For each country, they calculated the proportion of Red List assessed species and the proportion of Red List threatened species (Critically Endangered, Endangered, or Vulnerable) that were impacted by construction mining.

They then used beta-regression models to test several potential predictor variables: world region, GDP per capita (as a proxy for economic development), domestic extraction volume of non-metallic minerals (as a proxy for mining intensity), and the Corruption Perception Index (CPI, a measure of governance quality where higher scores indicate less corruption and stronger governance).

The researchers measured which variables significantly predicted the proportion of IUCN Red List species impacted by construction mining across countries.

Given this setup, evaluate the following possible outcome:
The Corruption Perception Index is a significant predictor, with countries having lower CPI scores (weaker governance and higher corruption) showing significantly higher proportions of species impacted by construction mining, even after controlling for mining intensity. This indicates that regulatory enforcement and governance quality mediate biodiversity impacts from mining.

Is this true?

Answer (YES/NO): YES